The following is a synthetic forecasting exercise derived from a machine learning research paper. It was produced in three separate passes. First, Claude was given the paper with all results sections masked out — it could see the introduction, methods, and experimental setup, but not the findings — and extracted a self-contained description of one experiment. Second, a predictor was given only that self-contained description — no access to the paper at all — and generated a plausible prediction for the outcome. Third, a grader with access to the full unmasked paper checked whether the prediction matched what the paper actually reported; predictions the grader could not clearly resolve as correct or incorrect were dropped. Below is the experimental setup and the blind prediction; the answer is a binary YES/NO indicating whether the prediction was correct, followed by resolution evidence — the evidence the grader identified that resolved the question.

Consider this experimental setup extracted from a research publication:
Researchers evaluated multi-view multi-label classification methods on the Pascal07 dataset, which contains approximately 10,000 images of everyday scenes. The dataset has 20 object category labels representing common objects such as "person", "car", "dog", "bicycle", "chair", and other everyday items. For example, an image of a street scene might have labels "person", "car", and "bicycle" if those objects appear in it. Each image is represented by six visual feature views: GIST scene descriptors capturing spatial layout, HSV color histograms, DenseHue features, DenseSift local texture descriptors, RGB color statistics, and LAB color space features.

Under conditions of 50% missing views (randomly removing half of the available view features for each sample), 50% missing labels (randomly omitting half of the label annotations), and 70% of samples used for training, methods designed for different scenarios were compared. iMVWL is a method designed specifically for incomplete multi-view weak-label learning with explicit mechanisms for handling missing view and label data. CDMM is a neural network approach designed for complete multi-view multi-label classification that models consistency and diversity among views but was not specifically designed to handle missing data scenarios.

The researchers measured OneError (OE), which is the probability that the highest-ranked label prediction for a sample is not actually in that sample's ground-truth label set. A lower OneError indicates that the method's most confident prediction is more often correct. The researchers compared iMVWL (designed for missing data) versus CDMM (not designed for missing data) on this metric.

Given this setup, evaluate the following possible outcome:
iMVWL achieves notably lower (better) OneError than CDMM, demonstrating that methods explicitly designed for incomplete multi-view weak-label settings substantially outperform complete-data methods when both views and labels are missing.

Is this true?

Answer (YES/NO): NO